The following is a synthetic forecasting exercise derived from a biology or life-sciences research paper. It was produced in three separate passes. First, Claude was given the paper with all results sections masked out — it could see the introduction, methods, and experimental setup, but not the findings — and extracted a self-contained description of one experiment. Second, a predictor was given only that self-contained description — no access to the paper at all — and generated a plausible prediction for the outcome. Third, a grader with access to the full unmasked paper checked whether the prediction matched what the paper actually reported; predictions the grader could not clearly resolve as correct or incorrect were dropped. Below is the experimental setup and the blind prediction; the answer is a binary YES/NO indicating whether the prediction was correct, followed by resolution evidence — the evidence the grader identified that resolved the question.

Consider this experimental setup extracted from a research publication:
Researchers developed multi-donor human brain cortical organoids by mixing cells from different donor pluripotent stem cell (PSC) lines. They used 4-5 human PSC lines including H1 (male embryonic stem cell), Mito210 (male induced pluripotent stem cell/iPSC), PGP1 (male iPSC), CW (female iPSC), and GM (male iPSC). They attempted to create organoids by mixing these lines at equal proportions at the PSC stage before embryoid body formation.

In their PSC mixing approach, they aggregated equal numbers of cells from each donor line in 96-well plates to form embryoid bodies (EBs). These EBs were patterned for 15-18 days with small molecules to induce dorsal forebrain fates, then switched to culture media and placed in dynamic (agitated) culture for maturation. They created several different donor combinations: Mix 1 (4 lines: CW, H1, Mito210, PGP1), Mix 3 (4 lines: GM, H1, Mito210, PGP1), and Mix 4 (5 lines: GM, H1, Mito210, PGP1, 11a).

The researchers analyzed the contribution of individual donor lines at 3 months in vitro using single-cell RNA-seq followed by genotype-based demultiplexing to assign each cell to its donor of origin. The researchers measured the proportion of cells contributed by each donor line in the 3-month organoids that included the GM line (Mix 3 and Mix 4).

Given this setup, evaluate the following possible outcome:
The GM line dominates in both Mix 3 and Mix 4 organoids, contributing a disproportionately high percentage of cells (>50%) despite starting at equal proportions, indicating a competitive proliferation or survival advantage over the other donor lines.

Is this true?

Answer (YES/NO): YES